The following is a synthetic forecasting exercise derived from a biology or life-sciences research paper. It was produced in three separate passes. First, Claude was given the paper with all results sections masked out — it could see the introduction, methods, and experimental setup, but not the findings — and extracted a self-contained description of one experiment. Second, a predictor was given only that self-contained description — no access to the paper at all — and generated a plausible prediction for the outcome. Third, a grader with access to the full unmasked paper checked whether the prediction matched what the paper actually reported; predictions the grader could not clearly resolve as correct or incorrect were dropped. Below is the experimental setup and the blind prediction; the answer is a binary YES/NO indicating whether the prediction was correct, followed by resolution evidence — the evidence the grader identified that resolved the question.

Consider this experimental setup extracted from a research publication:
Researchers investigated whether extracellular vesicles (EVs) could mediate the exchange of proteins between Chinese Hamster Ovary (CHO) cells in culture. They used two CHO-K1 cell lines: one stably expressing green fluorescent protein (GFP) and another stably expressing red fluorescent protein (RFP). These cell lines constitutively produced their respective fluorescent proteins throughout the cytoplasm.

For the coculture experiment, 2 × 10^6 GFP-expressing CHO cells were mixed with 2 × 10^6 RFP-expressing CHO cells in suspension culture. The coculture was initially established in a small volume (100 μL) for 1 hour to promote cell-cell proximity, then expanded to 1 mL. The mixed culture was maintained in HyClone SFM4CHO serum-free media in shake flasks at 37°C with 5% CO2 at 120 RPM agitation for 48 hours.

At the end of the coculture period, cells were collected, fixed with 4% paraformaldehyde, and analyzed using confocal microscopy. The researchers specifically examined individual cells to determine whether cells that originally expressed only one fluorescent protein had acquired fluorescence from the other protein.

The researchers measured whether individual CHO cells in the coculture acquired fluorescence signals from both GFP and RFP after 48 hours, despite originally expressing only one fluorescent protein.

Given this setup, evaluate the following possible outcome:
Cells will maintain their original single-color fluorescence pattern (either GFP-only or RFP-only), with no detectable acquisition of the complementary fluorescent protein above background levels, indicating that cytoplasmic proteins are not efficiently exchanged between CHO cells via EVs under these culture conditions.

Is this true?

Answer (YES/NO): NO